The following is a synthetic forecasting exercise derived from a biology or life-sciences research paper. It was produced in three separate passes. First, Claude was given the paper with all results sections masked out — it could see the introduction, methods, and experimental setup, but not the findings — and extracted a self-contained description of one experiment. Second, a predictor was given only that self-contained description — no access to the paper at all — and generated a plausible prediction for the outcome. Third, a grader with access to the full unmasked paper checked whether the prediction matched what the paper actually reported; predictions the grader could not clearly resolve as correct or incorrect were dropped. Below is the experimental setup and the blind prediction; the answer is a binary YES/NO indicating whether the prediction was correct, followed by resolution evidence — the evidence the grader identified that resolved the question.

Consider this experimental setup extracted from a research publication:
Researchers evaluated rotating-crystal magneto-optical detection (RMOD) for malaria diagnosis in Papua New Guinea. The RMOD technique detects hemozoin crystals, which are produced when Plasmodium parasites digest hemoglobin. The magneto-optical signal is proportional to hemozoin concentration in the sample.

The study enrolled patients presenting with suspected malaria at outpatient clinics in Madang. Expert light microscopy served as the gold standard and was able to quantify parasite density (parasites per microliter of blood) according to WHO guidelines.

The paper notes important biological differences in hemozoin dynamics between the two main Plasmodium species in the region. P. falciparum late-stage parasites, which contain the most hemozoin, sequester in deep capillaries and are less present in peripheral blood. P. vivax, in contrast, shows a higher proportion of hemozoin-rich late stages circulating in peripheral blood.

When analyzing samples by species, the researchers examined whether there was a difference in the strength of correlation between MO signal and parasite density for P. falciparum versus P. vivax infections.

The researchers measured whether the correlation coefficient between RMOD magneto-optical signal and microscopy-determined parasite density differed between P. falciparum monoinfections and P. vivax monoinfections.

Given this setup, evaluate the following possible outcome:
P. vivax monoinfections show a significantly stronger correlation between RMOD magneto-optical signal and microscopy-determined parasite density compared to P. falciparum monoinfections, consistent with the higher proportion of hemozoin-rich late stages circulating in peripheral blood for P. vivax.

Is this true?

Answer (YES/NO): YES